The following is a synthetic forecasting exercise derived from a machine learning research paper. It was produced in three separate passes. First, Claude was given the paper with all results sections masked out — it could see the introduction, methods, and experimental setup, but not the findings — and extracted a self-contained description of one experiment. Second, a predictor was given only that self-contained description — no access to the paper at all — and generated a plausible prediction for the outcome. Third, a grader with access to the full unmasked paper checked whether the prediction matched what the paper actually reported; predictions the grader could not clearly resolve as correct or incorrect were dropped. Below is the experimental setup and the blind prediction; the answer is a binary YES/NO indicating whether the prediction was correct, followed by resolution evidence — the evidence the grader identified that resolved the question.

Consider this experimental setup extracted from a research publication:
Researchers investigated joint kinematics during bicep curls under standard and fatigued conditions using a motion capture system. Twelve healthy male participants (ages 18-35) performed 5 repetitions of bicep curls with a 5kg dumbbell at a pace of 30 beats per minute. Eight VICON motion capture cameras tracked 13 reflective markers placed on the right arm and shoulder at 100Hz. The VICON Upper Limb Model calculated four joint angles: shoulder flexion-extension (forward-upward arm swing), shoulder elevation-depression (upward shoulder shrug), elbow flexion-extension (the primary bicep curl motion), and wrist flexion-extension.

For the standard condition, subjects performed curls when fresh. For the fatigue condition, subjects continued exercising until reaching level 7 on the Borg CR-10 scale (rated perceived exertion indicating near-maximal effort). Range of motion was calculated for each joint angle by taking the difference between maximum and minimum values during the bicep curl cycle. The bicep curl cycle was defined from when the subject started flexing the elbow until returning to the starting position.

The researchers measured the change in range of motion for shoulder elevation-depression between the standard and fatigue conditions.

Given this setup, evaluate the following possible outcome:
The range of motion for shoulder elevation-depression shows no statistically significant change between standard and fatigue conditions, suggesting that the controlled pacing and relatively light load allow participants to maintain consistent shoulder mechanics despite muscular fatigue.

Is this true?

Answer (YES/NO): NO